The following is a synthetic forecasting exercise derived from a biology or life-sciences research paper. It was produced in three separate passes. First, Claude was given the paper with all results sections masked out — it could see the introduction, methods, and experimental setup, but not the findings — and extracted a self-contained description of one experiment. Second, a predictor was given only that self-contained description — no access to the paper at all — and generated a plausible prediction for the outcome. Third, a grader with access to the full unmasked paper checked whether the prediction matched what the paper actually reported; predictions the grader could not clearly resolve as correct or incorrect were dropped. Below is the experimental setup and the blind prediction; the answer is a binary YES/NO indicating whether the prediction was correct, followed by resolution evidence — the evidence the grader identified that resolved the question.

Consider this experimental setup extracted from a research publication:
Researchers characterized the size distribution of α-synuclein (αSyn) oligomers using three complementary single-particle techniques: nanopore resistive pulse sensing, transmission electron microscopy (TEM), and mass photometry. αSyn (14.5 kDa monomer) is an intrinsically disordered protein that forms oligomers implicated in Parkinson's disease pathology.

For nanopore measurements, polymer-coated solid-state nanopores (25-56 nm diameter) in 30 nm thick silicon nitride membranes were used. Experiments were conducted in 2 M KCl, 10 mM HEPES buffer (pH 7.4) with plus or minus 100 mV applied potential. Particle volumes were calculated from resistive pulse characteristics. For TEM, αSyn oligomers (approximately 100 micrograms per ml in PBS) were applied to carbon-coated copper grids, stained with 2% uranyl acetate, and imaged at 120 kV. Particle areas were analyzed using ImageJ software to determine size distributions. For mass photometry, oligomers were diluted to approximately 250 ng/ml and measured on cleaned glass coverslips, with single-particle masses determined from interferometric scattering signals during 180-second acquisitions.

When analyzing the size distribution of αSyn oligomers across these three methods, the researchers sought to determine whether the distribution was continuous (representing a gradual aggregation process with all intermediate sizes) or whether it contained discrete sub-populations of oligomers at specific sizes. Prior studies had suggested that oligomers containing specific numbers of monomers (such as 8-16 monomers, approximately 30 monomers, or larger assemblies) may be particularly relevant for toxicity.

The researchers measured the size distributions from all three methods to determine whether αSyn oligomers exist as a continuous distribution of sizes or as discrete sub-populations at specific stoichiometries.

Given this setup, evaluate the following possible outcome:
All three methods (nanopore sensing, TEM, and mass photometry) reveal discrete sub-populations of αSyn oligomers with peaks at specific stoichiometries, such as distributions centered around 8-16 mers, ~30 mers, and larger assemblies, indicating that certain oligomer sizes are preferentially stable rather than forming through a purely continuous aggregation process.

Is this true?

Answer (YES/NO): YES